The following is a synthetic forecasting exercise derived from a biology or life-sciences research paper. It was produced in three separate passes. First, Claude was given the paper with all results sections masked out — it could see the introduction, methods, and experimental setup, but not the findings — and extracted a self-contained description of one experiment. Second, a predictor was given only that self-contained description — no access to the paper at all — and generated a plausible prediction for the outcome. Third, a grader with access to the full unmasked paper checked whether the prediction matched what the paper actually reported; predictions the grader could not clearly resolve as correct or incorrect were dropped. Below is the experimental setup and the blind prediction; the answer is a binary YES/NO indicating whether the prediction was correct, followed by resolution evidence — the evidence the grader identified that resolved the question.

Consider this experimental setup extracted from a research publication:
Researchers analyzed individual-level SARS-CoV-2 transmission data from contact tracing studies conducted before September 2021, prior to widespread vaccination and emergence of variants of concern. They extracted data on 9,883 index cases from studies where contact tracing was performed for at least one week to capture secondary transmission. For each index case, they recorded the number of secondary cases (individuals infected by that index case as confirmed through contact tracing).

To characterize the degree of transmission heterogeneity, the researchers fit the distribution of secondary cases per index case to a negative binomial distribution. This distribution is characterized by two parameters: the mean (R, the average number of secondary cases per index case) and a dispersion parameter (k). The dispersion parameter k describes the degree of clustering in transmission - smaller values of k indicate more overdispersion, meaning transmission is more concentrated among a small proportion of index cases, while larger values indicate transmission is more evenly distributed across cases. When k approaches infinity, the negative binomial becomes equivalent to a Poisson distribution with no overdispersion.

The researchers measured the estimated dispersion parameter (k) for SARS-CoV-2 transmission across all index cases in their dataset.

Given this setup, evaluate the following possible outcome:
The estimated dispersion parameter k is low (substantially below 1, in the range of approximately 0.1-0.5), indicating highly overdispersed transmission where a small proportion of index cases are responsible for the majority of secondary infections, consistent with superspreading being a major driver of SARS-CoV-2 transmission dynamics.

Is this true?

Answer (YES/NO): YES